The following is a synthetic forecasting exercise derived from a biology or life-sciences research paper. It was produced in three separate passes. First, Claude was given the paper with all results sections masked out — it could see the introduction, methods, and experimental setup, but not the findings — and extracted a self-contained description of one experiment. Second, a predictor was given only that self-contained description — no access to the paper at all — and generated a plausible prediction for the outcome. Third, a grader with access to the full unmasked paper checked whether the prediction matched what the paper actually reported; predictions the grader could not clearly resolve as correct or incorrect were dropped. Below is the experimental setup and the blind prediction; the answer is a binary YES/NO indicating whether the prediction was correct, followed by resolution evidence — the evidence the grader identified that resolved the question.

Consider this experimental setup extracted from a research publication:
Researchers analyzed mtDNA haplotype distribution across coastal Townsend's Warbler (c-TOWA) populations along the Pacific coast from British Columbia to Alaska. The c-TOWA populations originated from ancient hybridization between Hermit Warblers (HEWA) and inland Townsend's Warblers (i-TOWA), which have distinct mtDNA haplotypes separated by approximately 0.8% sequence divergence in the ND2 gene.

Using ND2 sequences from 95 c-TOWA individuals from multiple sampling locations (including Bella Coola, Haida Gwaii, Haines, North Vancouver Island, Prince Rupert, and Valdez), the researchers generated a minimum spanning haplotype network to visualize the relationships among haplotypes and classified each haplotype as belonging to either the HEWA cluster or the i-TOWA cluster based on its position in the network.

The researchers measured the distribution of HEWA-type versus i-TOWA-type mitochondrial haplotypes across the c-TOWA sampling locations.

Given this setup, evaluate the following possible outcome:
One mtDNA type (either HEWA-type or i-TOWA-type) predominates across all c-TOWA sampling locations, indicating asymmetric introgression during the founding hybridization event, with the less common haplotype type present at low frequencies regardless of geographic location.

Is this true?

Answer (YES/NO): NO